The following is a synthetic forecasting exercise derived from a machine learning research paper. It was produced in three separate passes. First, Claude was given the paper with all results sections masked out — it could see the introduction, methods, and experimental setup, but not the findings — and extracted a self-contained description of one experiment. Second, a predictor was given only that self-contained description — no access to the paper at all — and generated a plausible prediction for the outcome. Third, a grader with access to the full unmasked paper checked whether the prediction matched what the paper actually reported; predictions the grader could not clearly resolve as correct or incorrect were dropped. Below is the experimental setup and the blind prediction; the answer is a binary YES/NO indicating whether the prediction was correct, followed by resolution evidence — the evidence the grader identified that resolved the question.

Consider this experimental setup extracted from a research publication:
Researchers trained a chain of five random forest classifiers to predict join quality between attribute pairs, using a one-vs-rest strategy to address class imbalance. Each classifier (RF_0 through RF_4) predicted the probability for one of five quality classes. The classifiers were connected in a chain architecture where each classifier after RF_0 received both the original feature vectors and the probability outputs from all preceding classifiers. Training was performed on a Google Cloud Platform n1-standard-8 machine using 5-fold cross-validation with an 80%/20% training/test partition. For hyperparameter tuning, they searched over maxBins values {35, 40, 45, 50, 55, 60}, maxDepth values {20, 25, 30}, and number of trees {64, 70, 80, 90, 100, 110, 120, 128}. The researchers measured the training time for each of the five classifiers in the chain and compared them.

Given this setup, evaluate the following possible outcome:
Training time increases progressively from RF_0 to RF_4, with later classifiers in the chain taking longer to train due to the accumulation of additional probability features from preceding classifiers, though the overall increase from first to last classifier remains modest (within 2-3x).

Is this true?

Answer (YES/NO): NO